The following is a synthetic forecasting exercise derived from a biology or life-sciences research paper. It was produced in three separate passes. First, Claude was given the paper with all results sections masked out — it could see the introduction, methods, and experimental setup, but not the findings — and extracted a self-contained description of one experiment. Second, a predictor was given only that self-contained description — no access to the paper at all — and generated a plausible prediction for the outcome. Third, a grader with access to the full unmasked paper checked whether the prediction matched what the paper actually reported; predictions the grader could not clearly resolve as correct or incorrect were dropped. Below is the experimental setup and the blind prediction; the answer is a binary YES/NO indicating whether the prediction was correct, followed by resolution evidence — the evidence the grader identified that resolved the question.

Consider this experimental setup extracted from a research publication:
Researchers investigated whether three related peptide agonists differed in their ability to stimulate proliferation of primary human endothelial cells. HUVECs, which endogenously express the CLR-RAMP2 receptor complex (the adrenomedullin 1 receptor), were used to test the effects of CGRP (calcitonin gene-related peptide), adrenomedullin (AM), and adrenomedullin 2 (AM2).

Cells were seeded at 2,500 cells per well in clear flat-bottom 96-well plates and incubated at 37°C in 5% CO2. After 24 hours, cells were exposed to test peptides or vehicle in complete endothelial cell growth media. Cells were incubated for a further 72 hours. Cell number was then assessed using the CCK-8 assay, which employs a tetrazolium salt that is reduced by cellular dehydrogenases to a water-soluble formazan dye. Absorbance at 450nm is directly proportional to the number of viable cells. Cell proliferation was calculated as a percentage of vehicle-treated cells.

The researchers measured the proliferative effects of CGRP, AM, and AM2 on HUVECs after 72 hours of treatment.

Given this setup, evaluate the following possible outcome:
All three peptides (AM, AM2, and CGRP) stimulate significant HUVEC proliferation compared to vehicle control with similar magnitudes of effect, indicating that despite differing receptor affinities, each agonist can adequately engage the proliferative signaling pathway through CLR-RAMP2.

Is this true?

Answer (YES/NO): NO